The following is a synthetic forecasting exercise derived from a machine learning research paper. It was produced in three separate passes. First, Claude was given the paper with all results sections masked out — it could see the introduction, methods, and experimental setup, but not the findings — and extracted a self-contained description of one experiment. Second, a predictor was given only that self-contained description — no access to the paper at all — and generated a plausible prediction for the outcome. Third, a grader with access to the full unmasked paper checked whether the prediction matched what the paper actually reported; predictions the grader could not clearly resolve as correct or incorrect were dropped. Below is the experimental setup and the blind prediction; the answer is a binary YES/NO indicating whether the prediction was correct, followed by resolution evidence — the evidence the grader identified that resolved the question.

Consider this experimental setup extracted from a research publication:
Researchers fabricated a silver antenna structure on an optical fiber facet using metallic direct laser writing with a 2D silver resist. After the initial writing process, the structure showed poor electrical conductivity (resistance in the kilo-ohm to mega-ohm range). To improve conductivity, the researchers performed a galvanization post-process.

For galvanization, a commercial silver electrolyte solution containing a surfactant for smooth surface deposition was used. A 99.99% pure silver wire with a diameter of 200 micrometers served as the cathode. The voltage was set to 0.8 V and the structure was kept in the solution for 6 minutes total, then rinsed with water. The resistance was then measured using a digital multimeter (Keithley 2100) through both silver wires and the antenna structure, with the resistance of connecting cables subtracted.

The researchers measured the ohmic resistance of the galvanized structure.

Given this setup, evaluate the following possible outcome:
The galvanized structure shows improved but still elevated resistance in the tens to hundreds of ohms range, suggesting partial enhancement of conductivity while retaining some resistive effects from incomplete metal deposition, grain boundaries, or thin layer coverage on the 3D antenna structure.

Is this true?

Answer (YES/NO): NO